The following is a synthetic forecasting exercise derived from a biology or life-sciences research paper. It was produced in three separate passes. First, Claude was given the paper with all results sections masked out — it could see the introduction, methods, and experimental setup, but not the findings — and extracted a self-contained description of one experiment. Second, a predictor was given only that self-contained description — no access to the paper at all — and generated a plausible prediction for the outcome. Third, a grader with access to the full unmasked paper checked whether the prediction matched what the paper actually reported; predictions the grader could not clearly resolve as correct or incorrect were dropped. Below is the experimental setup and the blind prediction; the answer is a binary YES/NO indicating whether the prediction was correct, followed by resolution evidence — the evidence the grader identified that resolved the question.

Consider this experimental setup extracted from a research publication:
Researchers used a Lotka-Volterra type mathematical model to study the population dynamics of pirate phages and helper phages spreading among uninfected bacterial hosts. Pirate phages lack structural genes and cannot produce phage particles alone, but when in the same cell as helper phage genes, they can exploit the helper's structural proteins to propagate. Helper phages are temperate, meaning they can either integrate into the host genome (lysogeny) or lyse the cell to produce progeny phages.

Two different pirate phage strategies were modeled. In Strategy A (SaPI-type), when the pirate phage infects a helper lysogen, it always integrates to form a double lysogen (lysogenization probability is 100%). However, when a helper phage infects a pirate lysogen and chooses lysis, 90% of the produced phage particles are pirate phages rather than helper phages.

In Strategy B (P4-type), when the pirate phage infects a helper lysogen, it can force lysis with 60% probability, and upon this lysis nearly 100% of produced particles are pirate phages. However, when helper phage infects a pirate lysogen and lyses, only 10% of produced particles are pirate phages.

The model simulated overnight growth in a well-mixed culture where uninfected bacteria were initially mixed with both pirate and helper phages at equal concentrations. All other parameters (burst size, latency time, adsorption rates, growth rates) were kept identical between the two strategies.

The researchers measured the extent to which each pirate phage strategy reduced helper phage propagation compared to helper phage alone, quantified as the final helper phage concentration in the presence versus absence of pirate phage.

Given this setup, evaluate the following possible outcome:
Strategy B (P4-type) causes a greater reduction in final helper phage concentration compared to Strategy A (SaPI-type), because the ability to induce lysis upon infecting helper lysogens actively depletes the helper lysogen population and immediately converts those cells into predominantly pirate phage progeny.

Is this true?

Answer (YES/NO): NO